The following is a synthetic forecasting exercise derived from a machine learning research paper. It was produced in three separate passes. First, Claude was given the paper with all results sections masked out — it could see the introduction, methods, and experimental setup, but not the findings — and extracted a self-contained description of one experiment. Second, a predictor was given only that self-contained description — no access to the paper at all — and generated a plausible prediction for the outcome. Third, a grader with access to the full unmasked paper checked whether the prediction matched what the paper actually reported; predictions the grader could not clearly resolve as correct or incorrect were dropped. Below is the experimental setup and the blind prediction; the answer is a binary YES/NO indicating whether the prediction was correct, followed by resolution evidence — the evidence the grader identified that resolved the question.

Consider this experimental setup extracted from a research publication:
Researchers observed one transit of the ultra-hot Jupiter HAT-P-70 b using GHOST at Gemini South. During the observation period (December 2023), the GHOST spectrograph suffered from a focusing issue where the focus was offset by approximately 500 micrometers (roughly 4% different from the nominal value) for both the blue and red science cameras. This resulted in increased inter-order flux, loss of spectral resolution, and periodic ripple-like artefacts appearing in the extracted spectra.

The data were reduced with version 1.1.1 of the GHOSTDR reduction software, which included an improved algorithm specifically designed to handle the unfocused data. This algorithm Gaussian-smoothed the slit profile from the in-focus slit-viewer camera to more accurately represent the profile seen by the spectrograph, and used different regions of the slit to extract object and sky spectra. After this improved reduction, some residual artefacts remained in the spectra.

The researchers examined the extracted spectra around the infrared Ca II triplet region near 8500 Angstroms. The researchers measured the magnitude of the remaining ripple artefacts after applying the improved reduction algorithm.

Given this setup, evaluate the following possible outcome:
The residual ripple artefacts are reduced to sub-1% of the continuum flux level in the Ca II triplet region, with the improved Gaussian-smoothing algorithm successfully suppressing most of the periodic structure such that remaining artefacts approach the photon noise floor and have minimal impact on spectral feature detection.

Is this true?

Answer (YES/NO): NO